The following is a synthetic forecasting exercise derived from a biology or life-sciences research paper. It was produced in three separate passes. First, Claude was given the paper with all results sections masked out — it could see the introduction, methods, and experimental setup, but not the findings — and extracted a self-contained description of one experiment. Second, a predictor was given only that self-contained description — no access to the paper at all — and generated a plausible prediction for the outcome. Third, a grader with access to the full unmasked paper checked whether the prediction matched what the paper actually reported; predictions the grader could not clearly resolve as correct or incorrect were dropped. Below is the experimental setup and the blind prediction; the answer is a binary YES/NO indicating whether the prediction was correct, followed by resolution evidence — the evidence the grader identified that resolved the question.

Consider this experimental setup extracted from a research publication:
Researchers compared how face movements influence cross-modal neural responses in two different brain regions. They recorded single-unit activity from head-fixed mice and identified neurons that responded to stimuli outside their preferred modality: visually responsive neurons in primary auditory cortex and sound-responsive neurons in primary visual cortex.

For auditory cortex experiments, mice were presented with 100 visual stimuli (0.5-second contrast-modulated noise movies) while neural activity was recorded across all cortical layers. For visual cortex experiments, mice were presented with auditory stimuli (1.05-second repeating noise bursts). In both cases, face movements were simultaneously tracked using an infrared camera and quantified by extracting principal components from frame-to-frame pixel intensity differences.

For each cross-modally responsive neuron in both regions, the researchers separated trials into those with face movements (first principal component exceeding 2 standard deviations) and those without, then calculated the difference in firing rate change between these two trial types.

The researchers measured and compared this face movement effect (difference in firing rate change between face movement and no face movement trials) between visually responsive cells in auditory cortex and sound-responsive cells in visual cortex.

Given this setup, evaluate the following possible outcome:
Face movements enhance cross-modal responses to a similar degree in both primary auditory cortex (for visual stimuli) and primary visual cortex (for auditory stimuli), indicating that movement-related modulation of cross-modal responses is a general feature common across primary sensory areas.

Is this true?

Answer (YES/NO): NO